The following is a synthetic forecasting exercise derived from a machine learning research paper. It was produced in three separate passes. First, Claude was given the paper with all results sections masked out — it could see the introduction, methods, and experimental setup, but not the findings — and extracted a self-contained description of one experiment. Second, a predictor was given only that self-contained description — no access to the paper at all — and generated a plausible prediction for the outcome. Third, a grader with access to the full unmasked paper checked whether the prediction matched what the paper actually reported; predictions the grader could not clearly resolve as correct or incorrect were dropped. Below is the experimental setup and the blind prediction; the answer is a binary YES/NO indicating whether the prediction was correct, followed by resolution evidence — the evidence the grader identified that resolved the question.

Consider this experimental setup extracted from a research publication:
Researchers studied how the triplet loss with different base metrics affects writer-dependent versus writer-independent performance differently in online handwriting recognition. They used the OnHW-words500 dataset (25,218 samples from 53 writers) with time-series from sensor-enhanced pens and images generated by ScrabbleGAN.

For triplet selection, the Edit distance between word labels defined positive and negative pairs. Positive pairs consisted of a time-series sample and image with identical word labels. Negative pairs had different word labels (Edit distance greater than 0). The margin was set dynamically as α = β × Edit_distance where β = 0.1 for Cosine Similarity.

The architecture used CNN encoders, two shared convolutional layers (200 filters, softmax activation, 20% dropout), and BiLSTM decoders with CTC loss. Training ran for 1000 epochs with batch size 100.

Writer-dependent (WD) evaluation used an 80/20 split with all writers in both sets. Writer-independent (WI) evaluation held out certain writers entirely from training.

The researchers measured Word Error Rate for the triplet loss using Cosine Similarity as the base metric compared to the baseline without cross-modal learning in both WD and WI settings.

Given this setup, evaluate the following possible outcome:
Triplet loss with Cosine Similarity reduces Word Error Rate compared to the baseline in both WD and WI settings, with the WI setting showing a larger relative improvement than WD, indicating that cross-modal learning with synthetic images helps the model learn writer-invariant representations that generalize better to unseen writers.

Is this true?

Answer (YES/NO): YES